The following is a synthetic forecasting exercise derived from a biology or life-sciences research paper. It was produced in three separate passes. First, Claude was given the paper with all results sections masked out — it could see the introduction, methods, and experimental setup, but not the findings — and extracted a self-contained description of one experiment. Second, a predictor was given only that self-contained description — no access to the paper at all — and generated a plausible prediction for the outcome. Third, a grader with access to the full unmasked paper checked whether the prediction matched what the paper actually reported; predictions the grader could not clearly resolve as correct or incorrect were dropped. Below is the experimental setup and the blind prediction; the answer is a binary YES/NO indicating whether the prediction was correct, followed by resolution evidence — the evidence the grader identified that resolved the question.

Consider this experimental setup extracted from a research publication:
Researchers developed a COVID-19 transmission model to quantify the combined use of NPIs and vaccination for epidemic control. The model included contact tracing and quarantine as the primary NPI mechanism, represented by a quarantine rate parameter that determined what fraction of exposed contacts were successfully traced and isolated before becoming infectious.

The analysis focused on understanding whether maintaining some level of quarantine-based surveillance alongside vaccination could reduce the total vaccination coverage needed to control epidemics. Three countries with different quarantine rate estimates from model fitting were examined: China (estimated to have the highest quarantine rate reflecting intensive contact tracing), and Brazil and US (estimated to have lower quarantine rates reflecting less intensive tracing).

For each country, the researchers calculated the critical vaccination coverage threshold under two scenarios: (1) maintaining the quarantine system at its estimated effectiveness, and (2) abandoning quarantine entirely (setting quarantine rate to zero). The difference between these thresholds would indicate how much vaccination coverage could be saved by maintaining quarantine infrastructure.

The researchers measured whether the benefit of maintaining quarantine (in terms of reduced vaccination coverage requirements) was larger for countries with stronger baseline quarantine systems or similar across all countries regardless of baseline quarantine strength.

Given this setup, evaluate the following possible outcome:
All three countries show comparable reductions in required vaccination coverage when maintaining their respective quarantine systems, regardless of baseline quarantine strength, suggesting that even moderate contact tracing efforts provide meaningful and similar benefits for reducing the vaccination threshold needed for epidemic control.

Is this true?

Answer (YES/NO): NO